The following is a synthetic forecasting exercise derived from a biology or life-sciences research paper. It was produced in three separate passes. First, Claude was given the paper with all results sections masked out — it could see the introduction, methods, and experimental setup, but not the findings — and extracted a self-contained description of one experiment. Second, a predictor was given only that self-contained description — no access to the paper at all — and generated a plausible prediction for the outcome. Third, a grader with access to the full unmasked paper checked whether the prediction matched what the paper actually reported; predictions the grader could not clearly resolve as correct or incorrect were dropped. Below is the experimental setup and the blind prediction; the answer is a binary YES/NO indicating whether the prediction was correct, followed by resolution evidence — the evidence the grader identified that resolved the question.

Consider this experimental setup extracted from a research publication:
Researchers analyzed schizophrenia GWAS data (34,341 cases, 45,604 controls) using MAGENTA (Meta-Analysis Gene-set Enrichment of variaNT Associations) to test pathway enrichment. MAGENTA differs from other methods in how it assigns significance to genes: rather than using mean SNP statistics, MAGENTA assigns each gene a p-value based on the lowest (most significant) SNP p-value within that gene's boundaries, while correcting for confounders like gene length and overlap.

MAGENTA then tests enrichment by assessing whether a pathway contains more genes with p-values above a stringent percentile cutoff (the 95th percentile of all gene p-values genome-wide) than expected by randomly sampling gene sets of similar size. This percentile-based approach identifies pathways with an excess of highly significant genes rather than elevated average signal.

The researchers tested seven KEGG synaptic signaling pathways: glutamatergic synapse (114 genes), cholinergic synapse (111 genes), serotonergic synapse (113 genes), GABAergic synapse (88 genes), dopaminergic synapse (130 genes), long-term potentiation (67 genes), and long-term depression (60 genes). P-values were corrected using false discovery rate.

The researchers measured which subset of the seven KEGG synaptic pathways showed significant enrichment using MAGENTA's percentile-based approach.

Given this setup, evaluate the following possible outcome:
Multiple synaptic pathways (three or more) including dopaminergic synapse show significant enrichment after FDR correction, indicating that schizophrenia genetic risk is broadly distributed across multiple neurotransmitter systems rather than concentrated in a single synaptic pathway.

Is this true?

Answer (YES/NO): YES